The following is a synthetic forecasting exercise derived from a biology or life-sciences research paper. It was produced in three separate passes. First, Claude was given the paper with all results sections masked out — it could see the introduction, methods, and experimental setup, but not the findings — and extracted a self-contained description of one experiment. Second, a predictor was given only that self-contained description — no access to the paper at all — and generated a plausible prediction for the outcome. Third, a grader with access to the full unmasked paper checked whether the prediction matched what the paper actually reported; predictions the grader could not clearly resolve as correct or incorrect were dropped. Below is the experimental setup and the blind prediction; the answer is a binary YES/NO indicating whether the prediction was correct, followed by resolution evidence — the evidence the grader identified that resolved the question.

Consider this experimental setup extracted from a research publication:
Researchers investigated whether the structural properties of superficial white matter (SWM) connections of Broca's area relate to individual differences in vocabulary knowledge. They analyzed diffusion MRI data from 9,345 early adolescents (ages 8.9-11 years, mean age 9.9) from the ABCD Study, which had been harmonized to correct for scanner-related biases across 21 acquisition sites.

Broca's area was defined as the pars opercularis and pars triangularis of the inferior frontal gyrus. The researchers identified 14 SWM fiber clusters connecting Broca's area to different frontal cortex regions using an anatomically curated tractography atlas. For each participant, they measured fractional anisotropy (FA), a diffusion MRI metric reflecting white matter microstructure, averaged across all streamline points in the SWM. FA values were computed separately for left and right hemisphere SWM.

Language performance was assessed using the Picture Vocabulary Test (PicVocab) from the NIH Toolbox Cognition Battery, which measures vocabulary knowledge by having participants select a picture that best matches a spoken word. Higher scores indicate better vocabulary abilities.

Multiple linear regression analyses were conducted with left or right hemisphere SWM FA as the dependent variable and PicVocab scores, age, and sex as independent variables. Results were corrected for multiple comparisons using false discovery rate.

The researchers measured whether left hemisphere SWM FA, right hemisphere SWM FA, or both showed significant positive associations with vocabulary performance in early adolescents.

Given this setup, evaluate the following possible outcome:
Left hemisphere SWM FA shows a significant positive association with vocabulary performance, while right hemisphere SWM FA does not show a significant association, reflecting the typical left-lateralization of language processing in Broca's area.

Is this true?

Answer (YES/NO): NO